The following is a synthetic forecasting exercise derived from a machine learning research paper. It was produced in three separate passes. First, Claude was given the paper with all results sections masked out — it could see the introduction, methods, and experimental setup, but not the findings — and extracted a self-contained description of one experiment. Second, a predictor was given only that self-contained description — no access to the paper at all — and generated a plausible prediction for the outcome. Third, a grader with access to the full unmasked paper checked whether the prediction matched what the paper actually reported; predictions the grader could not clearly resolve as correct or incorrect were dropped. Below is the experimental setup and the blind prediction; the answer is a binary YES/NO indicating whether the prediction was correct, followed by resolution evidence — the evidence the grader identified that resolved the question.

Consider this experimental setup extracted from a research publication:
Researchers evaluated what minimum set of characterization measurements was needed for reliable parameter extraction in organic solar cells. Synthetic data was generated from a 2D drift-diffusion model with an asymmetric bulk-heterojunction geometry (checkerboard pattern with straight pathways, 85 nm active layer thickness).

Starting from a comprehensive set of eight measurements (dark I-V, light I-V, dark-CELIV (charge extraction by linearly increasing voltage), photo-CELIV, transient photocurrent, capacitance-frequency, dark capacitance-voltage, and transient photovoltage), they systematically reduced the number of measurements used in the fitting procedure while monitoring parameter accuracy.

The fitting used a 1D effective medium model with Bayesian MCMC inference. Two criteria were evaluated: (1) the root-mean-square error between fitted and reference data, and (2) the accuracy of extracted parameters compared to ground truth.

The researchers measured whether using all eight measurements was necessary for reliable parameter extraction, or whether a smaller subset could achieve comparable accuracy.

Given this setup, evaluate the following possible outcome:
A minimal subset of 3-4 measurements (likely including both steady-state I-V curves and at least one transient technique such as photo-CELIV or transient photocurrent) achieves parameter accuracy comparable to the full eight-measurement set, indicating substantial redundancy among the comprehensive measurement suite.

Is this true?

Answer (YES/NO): YES